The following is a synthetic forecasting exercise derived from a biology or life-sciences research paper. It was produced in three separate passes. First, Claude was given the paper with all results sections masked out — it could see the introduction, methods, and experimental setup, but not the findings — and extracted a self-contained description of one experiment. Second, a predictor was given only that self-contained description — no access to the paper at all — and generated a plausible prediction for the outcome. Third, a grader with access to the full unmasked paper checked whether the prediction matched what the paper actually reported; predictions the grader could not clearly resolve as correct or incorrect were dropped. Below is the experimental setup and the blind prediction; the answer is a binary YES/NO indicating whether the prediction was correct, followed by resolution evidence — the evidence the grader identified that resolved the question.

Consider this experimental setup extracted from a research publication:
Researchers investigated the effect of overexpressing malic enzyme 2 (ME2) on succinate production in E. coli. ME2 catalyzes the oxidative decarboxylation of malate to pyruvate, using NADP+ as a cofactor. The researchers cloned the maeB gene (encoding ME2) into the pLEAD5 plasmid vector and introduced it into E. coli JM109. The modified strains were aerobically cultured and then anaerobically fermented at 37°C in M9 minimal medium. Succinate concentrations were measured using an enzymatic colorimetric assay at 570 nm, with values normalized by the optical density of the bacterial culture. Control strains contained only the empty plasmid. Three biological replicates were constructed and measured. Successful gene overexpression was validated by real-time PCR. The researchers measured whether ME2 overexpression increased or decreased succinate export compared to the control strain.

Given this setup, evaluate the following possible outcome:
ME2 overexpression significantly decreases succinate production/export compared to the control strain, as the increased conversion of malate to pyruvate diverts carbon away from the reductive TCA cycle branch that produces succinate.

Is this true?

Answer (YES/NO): NO